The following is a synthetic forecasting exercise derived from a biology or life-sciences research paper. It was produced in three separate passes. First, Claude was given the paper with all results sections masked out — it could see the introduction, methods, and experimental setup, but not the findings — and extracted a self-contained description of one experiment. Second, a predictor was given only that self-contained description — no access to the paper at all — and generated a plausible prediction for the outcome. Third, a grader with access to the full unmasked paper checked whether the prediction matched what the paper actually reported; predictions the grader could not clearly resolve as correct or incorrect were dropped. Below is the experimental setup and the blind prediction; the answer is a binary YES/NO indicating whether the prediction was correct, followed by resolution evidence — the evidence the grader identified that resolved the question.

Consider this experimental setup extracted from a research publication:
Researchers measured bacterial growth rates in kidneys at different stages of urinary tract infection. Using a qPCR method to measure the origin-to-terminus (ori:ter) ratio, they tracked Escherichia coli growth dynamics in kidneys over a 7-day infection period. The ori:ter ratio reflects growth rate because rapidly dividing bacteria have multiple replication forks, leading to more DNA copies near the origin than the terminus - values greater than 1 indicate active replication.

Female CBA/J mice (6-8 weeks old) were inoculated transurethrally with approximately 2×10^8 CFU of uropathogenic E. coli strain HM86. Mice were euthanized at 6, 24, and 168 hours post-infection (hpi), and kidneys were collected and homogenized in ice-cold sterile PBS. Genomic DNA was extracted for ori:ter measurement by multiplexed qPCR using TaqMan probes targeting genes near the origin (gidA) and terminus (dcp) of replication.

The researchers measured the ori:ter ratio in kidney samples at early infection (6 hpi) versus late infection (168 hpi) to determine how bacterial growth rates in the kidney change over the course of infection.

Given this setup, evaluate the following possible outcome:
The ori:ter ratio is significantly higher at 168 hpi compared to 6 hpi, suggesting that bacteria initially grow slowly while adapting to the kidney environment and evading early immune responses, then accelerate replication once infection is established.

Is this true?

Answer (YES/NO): YES